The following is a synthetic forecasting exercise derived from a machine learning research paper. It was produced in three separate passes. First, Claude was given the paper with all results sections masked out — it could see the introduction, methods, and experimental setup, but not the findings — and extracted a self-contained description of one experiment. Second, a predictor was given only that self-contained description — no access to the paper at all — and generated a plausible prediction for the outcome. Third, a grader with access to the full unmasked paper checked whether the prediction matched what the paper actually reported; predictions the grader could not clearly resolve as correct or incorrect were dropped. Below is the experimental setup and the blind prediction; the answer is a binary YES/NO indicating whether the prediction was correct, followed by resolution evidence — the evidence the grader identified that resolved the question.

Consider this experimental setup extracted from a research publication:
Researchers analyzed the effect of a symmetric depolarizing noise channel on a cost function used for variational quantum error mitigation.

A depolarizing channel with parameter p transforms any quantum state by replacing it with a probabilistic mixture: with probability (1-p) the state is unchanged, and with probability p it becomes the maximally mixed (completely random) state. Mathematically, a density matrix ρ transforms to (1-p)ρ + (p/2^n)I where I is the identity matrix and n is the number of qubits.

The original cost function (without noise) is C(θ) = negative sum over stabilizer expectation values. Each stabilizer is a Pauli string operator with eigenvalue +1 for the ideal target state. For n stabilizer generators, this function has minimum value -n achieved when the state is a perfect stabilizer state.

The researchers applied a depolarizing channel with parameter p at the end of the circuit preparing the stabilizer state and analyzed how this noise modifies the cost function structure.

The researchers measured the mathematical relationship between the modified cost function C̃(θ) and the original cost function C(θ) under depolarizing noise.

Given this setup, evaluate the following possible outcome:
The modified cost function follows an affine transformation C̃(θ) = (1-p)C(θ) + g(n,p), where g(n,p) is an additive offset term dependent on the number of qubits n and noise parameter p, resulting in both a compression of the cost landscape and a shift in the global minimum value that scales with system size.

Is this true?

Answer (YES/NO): NO